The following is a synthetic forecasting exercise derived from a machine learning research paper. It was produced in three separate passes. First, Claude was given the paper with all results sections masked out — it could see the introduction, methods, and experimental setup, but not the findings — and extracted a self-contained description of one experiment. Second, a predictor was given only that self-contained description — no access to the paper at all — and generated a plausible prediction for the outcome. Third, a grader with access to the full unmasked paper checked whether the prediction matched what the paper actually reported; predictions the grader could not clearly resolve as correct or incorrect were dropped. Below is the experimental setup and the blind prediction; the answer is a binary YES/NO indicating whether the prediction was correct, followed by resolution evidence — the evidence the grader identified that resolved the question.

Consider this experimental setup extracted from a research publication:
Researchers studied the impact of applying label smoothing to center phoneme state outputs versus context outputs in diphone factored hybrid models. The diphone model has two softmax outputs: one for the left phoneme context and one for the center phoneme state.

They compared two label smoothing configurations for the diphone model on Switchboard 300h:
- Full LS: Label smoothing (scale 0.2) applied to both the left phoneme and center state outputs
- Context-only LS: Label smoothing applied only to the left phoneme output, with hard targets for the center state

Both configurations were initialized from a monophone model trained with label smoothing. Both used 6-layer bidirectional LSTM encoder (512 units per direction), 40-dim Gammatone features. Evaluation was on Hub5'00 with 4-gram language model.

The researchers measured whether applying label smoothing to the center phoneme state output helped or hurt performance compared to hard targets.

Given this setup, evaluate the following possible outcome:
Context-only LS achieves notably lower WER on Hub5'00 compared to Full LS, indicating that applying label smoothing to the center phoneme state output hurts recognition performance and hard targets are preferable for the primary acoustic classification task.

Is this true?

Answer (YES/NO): YES